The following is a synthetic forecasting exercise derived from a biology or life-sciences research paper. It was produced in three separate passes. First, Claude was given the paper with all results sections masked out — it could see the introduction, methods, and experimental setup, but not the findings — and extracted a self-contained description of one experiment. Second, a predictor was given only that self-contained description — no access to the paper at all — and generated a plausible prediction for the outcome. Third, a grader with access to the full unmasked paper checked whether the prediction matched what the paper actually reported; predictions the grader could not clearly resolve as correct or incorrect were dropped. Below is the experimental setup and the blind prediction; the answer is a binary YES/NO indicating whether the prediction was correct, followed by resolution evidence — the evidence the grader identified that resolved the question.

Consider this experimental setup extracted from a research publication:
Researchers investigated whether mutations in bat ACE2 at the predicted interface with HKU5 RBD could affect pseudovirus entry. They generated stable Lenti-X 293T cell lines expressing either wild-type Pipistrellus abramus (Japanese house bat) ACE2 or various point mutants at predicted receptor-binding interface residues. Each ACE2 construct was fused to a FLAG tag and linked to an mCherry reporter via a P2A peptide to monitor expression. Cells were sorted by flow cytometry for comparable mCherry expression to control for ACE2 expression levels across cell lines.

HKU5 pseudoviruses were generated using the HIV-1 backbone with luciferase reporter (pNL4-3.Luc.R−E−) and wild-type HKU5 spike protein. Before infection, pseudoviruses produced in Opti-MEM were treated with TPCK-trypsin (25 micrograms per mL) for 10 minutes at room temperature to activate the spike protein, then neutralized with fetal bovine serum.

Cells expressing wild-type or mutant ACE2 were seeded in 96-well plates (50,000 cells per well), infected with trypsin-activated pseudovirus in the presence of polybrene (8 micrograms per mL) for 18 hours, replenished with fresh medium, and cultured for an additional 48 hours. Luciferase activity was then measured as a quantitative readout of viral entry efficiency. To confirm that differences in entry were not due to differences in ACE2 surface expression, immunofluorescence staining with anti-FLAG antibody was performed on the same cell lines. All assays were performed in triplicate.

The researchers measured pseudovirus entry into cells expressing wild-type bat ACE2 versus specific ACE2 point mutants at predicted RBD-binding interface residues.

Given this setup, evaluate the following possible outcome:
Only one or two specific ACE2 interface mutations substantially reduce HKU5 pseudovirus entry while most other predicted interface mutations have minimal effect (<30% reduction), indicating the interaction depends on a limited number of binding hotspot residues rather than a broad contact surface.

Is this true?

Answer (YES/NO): NO